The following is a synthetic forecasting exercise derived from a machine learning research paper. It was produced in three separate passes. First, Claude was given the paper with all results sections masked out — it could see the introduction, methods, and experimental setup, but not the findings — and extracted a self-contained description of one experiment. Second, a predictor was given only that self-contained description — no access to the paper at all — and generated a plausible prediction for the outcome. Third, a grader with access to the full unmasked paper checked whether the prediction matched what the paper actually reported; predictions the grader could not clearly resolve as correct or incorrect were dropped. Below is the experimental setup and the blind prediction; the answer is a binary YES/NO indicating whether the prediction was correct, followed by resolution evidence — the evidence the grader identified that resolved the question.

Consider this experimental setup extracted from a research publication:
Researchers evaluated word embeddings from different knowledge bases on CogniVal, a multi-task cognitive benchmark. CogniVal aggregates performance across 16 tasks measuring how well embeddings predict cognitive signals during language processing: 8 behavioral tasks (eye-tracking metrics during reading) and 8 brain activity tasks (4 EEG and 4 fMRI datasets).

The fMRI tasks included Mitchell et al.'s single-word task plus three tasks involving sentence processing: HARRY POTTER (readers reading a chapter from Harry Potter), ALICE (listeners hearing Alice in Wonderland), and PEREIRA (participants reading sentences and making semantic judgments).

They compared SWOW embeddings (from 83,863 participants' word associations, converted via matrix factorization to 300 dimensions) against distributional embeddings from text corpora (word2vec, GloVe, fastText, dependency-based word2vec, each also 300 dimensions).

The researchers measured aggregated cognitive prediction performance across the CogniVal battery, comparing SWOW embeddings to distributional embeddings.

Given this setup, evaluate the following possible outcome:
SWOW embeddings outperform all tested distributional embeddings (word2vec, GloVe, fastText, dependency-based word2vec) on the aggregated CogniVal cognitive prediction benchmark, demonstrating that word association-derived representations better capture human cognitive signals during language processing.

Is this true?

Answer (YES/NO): NO